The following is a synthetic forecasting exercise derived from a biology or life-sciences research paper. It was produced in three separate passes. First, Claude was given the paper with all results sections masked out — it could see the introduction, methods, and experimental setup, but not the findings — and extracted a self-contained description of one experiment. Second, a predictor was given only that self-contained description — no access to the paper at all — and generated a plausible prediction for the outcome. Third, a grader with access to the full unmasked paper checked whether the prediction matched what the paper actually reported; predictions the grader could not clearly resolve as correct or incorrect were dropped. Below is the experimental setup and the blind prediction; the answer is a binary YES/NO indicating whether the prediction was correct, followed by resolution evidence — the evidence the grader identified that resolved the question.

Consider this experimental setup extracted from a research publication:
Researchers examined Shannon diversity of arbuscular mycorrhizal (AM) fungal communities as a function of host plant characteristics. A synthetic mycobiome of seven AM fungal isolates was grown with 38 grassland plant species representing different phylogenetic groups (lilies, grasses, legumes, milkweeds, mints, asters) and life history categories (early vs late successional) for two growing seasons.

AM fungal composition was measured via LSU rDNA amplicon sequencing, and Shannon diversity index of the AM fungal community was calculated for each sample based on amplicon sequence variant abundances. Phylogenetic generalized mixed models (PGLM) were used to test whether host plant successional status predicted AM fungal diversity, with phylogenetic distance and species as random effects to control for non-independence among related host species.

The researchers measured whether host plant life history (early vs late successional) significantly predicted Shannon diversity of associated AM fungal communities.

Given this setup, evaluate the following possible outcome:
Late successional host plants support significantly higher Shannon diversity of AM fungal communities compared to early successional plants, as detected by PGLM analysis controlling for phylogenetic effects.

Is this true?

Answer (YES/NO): YES